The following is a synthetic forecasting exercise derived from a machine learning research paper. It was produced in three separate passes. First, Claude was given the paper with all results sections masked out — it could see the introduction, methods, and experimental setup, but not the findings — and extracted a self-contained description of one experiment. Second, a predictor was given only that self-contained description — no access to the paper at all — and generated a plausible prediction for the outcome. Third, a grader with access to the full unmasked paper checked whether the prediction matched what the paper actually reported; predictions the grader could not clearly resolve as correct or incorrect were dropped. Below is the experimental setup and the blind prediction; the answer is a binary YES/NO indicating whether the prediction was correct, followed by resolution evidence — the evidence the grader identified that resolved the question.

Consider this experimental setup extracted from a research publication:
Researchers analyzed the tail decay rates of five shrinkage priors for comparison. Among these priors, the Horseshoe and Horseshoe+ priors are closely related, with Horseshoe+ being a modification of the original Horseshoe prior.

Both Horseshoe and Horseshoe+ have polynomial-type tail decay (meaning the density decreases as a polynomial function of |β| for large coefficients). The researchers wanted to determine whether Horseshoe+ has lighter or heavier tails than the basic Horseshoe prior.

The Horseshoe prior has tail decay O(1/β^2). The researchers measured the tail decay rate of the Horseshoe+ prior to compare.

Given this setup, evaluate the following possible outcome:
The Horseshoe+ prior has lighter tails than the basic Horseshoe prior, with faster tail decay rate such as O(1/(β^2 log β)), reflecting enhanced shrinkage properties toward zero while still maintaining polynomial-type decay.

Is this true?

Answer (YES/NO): NO